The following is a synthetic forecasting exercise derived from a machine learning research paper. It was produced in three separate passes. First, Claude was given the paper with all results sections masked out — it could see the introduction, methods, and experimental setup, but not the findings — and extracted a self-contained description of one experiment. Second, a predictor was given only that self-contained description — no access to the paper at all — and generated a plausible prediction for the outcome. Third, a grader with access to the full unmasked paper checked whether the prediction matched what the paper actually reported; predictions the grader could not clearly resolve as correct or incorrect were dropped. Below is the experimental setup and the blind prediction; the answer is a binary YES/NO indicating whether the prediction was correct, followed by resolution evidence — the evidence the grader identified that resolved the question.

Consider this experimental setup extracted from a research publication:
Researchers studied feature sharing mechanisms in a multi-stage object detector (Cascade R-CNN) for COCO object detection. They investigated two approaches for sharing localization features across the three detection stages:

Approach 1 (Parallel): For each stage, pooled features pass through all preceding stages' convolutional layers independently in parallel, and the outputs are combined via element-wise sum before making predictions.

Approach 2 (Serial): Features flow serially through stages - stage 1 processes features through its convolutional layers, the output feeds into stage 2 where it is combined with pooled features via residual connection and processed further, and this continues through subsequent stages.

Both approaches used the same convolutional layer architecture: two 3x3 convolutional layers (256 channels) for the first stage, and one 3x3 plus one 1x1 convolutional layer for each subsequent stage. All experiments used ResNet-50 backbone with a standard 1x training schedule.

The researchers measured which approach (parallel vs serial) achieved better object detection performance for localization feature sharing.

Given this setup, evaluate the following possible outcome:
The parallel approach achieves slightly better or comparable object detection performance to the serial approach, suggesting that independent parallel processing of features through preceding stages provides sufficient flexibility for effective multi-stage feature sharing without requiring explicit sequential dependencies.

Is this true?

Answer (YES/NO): NO